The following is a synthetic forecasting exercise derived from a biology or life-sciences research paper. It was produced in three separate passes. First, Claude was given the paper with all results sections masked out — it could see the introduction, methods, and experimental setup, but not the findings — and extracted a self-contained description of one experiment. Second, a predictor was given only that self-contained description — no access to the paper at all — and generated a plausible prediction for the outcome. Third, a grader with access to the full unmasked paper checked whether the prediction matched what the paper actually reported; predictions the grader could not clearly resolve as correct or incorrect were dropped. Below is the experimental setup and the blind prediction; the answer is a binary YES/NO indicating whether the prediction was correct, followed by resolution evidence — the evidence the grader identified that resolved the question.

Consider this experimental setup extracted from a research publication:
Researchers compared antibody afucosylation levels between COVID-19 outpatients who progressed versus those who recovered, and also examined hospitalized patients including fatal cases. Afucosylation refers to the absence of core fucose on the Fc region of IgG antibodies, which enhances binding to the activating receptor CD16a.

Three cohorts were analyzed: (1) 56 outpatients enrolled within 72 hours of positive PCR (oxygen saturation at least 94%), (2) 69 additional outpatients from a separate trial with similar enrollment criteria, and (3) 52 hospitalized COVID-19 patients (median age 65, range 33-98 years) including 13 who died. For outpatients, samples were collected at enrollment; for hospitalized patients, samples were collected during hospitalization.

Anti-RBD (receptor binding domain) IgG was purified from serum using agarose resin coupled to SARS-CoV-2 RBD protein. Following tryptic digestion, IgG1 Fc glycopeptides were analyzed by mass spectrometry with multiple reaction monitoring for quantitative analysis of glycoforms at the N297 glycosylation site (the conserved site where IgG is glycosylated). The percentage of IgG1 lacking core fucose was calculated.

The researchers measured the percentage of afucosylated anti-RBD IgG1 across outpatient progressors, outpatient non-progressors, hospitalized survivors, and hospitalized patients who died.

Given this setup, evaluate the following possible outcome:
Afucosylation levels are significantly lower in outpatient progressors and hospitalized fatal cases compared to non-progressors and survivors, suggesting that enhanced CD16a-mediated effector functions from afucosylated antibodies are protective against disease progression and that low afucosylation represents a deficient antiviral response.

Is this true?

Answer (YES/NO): NO